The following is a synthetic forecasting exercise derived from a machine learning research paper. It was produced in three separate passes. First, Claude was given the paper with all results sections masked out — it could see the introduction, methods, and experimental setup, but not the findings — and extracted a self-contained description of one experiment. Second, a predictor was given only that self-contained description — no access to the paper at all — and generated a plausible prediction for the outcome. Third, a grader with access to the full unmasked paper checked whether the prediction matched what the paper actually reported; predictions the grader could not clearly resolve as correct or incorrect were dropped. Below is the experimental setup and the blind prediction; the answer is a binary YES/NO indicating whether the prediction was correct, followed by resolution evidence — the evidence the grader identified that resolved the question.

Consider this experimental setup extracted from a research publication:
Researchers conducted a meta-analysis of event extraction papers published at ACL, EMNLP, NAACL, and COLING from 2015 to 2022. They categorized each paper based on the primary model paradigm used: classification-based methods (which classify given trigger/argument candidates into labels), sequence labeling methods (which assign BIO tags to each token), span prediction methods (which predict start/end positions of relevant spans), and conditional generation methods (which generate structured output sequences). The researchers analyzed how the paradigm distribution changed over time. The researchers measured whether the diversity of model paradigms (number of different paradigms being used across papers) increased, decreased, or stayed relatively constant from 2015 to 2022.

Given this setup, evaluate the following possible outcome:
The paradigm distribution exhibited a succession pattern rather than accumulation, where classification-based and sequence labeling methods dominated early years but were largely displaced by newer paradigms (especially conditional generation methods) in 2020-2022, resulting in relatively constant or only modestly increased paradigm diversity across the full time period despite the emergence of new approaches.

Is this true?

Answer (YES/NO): NO